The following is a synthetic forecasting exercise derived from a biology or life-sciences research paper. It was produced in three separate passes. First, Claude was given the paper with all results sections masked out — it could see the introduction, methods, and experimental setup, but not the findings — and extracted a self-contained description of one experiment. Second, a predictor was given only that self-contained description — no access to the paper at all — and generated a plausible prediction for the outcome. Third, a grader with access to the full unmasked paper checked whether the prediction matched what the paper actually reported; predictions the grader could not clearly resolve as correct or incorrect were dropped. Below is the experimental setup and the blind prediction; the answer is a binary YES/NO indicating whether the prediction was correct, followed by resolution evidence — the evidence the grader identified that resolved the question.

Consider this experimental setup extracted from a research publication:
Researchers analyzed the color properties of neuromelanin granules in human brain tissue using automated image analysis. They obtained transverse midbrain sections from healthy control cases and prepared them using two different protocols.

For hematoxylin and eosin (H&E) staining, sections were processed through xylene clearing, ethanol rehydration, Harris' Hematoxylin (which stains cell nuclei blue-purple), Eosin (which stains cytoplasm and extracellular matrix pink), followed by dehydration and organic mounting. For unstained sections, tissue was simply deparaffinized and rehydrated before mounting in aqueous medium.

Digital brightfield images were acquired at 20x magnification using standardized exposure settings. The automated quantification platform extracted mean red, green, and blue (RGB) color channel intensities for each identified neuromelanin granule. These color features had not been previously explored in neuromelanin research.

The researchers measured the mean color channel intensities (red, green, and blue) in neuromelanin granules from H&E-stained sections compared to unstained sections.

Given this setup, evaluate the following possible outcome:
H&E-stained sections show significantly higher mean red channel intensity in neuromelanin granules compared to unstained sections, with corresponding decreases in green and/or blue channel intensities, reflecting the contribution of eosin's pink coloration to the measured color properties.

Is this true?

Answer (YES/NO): NO